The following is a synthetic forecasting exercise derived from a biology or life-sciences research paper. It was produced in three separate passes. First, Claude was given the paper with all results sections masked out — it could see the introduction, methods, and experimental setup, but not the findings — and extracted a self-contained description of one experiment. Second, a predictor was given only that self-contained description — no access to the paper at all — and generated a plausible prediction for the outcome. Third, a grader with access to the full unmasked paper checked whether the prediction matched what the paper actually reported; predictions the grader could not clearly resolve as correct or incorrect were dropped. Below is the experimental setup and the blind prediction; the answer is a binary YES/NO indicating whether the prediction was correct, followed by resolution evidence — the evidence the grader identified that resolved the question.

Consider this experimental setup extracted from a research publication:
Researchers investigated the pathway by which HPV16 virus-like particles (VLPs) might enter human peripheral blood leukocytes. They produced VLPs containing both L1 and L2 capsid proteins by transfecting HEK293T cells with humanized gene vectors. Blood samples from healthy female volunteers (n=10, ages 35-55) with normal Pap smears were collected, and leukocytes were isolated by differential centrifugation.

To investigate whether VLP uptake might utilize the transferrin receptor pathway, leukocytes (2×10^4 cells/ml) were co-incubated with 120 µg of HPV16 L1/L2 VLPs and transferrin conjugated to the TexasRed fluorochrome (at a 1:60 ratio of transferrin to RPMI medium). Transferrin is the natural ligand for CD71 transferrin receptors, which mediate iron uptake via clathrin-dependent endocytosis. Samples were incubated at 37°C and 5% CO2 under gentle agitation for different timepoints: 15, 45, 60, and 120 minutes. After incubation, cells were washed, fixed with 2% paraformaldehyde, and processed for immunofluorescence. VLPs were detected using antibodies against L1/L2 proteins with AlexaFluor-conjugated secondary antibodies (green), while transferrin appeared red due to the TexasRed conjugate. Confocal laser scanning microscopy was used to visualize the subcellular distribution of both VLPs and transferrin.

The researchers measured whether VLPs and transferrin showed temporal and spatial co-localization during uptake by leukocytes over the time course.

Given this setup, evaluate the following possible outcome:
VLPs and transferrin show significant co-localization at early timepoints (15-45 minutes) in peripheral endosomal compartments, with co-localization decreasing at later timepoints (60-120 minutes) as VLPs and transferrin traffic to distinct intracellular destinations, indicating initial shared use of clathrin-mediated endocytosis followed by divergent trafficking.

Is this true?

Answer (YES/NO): NO